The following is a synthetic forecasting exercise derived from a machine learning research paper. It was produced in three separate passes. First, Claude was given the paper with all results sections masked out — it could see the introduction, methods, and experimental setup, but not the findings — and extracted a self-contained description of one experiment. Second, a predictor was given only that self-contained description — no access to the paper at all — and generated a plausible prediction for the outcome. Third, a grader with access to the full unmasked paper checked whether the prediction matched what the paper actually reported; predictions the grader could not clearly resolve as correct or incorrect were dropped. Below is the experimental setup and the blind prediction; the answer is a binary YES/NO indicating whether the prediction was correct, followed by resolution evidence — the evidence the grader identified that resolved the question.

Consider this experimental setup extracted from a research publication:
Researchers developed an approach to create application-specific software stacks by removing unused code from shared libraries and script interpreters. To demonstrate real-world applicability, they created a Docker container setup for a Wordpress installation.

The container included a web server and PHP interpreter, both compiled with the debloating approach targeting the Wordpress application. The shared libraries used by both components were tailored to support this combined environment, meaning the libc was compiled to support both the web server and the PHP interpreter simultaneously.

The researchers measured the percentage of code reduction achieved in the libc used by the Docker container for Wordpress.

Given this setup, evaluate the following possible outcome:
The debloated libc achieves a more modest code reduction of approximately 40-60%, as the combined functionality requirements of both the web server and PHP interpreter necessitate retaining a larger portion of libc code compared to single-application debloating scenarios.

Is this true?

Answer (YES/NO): NO